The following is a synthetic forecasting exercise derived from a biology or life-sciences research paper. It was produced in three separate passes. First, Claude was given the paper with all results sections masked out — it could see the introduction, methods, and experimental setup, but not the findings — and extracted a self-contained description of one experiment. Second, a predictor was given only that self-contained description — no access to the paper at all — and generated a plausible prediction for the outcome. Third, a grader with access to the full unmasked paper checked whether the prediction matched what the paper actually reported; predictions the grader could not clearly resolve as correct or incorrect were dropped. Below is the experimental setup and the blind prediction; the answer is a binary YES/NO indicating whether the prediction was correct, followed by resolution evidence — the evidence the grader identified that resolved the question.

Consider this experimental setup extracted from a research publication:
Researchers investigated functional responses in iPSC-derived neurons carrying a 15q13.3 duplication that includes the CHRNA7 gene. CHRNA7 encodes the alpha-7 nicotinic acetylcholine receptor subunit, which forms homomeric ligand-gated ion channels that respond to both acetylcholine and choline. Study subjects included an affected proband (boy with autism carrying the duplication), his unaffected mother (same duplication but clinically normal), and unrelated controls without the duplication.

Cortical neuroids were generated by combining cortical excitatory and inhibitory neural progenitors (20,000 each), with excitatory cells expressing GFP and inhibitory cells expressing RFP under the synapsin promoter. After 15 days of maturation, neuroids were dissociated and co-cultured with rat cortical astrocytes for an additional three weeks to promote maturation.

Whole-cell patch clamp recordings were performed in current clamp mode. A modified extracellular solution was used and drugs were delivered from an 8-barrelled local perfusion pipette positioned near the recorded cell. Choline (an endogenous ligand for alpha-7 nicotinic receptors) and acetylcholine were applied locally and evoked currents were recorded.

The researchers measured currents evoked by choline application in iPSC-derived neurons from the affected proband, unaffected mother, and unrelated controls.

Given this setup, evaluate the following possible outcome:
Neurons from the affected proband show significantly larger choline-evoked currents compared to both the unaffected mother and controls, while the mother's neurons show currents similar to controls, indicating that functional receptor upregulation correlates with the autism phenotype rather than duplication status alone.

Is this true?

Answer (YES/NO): NO